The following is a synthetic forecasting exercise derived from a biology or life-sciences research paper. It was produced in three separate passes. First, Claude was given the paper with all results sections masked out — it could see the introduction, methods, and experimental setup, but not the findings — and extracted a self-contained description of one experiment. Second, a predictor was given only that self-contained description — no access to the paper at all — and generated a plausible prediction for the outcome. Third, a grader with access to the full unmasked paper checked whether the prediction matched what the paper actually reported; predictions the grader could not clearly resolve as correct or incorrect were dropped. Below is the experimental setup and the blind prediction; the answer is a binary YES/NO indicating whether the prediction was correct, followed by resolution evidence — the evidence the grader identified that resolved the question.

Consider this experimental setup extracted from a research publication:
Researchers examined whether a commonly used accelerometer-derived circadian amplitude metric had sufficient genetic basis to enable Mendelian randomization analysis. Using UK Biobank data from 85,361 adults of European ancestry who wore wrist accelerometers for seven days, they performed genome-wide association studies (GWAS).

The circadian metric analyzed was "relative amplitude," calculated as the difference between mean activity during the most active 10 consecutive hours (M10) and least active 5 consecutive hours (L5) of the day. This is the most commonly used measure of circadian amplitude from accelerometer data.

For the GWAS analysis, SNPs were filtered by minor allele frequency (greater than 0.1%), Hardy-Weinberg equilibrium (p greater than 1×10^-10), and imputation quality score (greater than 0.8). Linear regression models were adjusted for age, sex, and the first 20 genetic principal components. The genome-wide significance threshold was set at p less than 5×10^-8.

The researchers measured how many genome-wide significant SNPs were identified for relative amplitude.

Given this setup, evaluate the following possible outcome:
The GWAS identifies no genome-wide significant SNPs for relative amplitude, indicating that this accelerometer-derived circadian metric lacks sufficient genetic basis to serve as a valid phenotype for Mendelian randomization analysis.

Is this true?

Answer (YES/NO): NO